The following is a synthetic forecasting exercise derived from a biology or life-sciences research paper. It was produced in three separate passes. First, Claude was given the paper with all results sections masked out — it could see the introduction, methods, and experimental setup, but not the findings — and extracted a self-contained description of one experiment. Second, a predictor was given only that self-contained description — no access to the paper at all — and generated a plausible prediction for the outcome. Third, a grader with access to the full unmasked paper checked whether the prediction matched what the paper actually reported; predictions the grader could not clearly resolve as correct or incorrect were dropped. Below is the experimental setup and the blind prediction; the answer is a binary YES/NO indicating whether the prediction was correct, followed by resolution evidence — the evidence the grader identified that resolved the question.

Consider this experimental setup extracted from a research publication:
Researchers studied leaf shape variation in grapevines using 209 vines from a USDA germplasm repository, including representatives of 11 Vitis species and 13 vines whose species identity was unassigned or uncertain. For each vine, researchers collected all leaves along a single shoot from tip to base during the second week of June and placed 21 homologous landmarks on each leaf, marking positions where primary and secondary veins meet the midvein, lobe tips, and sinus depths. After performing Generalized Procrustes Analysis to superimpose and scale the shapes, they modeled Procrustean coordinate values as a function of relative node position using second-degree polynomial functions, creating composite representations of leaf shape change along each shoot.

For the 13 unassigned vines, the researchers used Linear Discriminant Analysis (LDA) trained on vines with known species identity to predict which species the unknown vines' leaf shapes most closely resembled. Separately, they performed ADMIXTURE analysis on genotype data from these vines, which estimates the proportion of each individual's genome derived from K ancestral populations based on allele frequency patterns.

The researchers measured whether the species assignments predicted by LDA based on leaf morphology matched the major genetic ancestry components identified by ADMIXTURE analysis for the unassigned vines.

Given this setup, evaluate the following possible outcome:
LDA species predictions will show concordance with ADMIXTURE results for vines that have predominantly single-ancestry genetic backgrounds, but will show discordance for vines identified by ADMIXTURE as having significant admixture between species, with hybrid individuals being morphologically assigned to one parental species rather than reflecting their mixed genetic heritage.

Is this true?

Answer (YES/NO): YES